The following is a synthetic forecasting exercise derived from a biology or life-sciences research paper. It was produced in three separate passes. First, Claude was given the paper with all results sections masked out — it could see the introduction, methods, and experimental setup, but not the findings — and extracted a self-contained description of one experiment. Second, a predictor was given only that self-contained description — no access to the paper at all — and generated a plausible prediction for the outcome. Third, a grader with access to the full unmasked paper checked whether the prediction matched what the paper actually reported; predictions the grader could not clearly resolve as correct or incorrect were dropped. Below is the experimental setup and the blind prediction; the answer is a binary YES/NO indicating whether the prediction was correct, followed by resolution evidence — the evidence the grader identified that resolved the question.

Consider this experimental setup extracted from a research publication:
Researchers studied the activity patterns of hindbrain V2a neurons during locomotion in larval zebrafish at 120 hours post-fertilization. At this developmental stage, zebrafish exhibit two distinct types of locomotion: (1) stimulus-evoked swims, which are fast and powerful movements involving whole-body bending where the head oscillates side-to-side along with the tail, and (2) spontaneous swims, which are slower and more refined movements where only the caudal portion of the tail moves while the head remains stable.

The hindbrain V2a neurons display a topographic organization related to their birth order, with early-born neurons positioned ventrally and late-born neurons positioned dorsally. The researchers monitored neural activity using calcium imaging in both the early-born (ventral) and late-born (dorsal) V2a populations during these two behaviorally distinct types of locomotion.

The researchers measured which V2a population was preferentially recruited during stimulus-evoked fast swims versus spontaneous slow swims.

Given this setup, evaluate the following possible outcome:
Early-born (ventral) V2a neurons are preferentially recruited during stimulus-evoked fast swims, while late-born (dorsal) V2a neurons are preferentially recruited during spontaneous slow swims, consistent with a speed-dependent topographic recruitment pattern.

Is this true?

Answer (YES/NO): NO